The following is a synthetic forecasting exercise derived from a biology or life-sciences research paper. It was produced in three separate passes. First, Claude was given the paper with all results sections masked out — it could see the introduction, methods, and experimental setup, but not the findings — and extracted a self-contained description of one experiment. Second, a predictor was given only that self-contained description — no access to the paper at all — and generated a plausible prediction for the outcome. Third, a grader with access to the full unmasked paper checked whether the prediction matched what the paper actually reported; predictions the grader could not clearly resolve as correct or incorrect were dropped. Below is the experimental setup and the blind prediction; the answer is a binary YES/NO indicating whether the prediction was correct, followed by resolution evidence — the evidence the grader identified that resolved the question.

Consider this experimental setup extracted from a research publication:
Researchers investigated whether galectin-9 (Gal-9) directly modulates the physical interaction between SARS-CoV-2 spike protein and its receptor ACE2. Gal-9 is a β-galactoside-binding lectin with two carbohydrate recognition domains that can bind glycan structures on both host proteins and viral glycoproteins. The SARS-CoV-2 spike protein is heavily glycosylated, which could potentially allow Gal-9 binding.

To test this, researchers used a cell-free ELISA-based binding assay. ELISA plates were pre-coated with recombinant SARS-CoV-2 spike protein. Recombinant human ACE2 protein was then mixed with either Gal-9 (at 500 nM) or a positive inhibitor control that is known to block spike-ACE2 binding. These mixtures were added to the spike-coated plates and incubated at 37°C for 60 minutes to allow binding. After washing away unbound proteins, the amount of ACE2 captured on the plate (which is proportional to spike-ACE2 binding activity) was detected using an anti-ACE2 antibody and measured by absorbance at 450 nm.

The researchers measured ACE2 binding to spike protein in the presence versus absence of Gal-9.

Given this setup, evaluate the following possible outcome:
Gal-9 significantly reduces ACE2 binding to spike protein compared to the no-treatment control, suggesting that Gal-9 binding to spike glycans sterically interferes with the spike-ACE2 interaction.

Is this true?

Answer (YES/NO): NO